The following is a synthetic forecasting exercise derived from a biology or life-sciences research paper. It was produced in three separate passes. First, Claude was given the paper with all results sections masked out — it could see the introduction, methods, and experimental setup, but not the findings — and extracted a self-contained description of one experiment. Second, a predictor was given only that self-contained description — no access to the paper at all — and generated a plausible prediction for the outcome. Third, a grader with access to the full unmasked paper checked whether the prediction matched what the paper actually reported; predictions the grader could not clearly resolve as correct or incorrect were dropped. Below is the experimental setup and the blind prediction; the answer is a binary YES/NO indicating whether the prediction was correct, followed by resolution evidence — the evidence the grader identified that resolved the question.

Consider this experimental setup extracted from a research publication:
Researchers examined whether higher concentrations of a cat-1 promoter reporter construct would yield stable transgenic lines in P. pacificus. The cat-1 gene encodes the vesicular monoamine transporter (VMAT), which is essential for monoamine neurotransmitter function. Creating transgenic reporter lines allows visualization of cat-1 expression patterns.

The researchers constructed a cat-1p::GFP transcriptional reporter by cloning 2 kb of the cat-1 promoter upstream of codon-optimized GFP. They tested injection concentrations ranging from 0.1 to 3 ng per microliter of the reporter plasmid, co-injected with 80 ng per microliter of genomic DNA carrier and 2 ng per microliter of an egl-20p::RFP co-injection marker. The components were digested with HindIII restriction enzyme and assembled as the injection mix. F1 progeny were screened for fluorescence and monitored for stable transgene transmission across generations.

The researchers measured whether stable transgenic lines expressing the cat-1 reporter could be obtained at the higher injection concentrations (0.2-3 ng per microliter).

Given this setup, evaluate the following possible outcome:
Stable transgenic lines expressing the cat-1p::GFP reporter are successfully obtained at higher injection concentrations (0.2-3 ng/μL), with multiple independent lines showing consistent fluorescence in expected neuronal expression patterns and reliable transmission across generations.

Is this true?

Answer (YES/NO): NO